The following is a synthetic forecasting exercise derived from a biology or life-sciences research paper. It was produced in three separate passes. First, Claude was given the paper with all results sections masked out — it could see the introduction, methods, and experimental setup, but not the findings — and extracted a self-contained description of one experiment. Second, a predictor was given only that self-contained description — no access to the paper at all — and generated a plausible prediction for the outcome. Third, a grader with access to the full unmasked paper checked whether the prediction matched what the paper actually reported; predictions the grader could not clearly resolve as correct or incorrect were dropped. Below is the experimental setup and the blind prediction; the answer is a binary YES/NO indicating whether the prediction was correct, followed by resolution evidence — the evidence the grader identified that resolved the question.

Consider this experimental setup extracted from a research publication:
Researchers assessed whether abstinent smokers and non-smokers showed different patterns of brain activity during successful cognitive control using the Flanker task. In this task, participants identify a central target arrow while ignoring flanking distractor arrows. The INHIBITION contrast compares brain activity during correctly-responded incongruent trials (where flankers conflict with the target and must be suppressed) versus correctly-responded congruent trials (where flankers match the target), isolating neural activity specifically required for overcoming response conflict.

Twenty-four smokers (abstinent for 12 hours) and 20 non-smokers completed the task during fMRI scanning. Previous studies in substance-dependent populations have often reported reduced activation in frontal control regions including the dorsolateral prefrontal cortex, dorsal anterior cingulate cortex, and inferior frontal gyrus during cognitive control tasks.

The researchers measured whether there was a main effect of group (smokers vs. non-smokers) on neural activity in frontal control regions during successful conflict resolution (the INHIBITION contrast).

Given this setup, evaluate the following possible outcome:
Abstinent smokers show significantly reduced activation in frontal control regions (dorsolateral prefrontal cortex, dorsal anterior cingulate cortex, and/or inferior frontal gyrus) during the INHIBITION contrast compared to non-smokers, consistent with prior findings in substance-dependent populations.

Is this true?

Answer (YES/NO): NO